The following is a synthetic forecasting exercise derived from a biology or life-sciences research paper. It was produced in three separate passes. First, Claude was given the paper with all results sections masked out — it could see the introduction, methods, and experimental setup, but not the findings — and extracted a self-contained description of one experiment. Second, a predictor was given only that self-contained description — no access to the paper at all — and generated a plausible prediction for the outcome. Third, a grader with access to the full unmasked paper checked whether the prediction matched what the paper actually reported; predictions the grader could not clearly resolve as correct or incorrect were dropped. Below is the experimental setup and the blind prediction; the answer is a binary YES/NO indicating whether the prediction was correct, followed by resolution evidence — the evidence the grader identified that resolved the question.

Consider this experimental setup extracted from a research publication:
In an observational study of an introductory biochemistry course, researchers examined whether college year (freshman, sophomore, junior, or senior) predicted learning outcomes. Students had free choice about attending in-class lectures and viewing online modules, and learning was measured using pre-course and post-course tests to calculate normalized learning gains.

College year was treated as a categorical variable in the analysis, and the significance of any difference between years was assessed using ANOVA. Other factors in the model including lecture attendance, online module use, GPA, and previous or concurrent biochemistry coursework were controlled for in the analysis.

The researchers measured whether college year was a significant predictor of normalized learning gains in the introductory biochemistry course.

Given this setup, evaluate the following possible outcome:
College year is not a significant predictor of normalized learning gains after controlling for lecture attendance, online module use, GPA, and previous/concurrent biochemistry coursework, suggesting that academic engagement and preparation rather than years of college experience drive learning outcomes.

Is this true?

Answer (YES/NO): YES